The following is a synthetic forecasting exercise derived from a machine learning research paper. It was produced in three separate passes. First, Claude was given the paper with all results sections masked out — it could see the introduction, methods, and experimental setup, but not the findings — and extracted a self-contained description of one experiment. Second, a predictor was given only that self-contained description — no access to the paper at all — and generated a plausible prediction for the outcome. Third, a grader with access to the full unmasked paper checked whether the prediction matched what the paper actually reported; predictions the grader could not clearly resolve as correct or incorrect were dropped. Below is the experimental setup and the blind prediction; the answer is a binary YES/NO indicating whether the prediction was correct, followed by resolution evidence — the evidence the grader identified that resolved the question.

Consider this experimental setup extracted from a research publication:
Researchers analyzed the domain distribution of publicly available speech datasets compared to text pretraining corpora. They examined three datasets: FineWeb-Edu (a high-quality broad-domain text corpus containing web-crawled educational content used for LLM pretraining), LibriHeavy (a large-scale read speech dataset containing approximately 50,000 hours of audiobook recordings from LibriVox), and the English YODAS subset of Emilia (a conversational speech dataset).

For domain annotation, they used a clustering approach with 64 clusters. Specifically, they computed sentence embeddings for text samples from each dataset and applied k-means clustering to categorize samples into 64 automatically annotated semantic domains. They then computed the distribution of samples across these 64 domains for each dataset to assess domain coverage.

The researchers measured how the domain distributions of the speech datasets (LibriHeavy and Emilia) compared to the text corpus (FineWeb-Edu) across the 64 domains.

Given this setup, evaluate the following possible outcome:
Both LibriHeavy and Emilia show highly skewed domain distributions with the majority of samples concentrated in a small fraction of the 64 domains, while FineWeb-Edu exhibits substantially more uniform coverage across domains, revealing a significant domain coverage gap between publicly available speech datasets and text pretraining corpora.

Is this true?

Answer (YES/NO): YES